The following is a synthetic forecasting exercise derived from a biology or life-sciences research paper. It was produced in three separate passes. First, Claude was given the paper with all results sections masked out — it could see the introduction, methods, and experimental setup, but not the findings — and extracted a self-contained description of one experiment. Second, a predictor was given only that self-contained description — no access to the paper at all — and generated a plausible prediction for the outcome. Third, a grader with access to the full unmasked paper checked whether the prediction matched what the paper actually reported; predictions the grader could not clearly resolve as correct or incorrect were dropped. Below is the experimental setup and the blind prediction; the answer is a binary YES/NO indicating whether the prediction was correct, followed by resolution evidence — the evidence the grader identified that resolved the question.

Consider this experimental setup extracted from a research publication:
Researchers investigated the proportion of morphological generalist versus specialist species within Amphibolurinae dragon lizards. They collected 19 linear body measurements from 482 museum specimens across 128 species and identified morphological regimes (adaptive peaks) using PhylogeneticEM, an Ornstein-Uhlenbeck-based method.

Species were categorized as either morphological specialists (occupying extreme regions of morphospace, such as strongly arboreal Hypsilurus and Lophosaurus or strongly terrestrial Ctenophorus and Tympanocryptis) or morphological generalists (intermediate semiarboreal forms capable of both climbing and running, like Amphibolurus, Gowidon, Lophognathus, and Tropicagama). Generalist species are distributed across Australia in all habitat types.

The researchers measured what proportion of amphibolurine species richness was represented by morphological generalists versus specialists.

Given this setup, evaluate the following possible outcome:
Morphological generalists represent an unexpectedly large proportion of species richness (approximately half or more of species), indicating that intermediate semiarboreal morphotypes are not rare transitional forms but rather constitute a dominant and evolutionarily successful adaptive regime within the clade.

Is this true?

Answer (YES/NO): YES